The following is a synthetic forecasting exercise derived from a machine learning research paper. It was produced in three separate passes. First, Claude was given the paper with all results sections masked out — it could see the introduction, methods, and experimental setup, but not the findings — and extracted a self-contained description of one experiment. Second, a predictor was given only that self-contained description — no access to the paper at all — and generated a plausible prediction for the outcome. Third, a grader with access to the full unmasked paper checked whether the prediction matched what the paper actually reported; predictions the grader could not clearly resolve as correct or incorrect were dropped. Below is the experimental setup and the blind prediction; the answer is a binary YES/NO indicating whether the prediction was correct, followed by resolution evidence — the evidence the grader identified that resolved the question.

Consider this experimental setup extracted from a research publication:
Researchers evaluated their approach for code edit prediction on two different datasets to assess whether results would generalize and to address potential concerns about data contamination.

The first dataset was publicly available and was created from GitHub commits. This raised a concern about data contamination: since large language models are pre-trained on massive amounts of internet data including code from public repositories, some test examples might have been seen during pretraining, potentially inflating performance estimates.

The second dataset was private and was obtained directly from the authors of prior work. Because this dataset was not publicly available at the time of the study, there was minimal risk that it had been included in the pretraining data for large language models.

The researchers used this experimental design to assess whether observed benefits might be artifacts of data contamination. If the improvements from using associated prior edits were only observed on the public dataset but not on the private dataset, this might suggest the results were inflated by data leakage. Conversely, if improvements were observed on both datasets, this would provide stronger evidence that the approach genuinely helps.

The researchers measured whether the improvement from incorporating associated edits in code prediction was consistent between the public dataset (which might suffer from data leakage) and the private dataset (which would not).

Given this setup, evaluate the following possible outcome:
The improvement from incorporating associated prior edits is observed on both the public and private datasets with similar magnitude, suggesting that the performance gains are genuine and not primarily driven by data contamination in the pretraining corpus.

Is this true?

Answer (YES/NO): NO